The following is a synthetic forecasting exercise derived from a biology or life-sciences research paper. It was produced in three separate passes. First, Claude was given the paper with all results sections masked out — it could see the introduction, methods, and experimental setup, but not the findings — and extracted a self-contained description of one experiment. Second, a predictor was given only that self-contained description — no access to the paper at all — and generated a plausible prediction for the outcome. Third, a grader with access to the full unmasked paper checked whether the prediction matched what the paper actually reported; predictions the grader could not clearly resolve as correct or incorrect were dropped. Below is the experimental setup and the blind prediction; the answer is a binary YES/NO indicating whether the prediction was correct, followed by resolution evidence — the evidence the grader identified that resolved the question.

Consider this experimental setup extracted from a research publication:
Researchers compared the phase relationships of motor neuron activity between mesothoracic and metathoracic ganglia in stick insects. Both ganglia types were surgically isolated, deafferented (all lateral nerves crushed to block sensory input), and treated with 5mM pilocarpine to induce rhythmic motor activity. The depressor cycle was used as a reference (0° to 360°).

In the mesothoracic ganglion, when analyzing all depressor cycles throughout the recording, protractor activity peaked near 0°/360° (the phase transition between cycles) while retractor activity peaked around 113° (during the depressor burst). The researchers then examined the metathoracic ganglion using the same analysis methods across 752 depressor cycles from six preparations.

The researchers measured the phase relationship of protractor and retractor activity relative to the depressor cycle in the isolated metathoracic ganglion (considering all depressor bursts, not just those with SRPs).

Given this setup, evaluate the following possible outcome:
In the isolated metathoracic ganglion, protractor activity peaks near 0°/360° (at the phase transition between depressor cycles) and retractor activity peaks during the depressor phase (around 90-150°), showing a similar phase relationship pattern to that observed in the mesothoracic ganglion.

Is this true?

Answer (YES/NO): NO